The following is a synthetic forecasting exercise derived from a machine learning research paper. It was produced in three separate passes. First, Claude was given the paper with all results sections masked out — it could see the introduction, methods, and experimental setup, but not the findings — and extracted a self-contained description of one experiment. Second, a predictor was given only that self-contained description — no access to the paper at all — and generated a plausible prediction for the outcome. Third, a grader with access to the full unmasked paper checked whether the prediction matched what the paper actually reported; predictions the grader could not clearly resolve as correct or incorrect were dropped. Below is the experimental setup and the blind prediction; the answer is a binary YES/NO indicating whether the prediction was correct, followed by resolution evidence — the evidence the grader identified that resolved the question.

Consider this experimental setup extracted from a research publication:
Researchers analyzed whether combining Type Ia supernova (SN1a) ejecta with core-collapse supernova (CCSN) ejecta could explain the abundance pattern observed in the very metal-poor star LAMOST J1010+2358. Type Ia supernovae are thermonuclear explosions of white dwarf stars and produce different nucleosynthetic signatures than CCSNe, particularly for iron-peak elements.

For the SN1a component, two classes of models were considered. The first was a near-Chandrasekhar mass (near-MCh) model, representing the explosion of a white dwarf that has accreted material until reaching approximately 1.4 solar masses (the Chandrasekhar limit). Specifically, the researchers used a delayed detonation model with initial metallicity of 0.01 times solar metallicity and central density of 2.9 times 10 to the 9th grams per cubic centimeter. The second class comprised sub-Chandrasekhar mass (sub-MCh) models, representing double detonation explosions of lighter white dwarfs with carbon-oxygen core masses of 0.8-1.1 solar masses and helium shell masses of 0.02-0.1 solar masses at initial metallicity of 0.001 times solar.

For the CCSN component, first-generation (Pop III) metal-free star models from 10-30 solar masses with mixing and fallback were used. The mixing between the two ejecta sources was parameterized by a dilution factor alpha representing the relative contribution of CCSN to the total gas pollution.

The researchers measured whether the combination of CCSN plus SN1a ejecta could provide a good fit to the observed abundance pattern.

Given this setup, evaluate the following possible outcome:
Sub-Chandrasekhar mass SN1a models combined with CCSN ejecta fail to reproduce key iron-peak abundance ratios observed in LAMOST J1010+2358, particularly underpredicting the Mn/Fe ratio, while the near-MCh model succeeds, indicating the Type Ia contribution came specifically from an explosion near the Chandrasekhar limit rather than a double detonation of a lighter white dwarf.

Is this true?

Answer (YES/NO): NO